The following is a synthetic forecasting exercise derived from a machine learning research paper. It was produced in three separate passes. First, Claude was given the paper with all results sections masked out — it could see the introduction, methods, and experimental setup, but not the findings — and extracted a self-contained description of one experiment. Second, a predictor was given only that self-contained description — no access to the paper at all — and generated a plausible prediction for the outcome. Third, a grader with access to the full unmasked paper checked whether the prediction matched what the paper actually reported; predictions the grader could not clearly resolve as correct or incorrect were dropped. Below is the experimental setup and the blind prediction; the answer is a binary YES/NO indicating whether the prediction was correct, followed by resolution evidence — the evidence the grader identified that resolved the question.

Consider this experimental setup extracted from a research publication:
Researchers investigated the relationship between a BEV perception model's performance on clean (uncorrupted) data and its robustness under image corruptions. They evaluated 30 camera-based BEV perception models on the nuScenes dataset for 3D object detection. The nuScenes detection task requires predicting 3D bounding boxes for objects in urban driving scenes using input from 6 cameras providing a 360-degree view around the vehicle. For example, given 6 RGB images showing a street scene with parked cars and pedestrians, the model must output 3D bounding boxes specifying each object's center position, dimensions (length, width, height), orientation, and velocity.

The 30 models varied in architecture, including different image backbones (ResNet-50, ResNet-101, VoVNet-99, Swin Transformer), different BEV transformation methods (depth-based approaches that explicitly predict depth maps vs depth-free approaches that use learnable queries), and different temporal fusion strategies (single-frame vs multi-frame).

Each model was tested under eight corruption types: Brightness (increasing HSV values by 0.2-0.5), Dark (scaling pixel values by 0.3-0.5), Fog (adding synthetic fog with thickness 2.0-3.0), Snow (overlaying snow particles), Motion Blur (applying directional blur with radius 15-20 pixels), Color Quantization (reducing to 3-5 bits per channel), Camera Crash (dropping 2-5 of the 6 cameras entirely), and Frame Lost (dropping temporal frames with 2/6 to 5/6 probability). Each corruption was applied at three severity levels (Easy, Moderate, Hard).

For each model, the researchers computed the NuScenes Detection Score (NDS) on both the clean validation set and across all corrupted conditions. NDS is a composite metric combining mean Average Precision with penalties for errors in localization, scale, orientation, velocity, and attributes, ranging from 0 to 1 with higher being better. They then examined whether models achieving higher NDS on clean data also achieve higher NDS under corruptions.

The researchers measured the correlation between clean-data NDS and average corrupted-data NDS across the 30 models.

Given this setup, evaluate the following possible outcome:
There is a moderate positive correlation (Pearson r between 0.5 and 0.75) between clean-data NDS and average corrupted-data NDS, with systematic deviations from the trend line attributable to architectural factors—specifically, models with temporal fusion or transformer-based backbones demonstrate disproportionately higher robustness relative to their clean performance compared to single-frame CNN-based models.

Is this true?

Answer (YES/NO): NO